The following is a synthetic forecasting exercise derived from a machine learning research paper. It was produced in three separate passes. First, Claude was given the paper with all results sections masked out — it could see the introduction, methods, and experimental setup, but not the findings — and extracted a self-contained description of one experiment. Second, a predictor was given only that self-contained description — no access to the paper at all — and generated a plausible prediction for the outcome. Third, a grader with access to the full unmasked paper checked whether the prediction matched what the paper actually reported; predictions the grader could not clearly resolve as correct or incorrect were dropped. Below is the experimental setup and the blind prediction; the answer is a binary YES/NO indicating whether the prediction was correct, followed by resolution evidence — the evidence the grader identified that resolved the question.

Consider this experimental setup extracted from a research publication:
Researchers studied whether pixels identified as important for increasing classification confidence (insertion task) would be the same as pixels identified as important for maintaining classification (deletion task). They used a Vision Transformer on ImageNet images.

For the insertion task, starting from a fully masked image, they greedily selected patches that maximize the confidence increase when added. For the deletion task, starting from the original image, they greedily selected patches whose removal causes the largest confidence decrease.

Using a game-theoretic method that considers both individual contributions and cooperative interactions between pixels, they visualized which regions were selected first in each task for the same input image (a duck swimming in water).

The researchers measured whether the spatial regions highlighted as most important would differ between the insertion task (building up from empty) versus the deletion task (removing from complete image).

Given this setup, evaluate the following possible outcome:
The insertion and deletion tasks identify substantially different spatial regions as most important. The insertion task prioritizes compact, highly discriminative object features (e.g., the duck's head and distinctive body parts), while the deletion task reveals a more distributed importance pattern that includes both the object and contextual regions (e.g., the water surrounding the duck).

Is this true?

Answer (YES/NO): NO